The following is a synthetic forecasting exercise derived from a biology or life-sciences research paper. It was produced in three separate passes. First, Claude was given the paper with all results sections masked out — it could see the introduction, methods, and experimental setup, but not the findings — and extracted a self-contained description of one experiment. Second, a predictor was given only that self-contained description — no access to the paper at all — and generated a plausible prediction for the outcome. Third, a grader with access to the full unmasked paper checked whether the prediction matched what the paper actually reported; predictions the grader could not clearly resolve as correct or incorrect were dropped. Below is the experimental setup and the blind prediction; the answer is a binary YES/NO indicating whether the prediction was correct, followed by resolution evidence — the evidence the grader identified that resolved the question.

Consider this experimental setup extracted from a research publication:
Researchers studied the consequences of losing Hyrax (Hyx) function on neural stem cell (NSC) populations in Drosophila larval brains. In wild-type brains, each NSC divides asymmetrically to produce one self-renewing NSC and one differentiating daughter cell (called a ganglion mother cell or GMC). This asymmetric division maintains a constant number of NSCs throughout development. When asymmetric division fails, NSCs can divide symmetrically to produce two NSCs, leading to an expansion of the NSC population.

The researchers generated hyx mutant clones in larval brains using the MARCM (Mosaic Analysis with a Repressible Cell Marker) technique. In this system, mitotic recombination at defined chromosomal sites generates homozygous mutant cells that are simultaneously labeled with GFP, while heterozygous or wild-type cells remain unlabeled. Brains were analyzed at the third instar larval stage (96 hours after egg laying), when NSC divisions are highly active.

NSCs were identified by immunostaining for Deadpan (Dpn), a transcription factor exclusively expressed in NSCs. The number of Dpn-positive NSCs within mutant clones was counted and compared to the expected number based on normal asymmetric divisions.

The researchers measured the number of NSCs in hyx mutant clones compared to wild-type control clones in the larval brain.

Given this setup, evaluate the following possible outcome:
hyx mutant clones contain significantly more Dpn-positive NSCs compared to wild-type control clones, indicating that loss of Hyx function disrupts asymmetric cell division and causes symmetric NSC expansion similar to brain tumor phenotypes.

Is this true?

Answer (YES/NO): YES